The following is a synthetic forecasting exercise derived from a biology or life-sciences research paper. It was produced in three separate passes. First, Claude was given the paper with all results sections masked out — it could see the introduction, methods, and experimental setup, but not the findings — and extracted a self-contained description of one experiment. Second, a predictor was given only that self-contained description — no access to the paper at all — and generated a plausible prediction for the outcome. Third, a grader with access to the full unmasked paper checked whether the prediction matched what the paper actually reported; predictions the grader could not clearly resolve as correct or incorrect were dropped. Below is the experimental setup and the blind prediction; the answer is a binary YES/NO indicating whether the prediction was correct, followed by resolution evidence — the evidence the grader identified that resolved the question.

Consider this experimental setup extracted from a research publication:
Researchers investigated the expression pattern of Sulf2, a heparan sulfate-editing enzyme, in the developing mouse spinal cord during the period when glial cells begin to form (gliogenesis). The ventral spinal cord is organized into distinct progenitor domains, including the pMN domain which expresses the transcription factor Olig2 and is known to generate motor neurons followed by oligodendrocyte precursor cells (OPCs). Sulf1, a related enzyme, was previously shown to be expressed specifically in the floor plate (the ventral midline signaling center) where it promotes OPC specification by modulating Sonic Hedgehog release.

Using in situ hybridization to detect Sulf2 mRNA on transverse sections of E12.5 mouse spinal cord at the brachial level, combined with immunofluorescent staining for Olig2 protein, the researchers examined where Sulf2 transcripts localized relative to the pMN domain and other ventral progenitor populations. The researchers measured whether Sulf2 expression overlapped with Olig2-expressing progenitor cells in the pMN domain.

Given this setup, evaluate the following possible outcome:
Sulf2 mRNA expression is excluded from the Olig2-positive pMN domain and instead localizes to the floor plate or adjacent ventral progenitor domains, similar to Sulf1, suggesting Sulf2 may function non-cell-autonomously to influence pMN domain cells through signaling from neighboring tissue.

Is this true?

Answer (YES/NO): NO